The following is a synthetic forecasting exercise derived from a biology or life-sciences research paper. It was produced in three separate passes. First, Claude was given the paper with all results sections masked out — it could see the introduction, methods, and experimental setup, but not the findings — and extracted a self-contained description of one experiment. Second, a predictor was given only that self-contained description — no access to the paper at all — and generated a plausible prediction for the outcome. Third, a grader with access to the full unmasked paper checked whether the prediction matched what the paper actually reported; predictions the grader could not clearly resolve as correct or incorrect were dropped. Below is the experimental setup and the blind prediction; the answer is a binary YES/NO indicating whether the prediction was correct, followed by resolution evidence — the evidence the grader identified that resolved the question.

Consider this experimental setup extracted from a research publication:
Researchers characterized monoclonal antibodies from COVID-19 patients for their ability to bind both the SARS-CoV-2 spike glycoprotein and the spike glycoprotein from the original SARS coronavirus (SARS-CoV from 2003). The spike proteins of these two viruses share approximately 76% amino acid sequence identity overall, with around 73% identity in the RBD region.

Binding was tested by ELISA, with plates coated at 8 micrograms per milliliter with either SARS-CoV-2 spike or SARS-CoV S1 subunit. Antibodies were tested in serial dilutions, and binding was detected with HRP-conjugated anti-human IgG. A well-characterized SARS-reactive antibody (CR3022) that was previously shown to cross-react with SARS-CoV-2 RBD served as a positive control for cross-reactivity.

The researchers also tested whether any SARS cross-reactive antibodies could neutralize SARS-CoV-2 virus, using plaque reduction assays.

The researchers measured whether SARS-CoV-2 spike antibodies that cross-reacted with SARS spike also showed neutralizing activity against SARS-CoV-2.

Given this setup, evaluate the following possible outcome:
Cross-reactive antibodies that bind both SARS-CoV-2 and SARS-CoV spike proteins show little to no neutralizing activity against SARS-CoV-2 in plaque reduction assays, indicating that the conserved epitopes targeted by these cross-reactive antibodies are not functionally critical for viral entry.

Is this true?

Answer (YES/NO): NO